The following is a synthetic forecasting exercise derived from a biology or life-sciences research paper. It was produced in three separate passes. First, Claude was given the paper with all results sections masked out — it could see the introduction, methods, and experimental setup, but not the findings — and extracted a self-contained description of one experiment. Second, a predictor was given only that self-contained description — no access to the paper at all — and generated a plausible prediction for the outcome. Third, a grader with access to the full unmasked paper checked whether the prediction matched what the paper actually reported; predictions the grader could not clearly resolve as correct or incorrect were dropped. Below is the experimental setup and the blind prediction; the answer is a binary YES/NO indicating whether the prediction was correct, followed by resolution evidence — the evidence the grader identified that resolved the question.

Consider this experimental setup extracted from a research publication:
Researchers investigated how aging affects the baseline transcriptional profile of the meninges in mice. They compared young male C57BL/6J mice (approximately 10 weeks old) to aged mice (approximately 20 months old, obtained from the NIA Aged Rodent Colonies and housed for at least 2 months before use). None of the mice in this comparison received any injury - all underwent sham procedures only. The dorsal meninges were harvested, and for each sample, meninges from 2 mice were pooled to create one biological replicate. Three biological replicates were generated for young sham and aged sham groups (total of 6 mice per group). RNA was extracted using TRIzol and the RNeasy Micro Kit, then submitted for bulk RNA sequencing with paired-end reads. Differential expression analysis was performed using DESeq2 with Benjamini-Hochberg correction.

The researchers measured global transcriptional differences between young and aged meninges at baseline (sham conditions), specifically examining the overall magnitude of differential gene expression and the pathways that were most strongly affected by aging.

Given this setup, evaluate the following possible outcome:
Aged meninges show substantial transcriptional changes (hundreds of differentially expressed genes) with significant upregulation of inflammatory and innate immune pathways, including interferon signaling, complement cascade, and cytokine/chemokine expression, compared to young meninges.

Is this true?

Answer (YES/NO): YES